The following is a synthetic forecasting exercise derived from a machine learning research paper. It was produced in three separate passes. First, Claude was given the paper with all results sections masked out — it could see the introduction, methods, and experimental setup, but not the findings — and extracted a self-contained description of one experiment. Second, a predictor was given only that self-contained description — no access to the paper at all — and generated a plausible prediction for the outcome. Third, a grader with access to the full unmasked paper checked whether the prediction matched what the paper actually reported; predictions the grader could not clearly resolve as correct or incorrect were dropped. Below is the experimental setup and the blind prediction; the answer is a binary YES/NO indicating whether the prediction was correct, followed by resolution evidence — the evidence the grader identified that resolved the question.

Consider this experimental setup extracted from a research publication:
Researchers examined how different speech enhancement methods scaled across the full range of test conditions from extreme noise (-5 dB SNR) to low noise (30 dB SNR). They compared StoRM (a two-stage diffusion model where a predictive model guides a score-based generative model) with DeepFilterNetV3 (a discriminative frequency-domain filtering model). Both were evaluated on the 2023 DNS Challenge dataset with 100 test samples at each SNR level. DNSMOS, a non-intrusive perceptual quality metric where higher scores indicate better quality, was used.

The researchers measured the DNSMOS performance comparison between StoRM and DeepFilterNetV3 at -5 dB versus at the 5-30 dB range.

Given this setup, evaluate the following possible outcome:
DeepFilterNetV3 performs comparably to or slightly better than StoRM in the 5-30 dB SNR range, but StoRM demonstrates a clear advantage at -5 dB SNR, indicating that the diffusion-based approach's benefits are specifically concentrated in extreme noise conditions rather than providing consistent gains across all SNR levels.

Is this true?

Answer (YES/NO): NO